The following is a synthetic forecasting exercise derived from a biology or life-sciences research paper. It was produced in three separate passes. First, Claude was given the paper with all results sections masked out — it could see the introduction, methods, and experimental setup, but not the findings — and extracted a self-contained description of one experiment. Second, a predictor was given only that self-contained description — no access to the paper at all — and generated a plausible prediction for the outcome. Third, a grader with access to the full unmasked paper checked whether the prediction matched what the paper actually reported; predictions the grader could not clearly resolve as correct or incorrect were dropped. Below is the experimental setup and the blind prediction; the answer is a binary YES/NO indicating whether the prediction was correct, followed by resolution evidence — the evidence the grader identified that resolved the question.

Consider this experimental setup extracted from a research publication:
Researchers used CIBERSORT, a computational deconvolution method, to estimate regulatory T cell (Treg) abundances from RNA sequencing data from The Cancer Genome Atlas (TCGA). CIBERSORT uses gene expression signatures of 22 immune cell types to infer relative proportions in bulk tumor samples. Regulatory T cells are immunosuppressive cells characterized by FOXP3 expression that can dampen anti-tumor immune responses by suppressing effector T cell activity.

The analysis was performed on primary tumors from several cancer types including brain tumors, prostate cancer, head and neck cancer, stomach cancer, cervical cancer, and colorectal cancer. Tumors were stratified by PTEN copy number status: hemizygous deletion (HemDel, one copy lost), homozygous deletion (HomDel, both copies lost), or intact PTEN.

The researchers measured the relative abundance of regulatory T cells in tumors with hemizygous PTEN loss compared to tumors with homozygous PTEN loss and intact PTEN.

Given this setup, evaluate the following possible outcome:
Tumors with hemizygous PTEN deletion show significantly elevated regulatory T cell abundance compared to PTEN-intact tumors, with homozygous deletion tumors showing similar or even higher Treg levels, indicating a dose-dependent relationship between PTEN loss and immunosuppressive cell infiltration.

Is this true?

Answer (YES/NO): NO